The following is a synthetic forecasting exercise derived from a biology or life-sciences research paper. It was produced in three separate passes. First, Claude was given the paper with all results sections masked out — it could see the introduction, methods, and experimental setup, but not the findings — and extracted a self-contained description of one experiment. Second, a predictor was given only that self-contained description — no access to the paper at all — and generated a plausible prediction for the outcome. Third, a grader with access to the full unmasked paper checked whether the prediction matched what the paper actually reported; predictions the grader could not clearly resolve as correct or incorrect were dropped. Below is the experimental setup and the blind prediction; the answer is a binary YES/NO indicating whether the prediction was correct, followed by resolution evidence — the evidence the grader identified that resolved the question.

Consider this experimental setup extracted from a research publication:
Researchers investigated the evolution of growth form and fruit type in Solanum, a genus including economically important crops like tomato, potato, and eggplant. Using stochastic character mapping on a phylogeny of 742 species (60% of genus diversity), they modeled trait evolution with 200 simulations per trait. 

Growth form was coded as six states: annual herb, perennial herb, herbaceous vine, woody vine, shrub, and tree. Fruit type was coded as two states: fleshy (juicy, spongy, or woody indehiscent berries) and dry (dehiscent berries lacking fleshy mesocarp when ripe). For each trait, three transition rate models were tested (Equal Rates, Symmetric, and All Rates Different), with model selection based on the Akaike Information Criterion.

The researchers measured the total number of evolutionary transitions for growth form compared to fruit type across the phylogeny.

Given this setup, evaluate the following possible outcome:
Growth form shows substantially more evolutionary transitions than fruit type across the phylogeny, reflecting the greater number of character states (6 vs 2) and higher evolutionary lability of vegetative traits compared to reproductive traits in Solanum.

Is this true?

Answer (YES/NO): NO